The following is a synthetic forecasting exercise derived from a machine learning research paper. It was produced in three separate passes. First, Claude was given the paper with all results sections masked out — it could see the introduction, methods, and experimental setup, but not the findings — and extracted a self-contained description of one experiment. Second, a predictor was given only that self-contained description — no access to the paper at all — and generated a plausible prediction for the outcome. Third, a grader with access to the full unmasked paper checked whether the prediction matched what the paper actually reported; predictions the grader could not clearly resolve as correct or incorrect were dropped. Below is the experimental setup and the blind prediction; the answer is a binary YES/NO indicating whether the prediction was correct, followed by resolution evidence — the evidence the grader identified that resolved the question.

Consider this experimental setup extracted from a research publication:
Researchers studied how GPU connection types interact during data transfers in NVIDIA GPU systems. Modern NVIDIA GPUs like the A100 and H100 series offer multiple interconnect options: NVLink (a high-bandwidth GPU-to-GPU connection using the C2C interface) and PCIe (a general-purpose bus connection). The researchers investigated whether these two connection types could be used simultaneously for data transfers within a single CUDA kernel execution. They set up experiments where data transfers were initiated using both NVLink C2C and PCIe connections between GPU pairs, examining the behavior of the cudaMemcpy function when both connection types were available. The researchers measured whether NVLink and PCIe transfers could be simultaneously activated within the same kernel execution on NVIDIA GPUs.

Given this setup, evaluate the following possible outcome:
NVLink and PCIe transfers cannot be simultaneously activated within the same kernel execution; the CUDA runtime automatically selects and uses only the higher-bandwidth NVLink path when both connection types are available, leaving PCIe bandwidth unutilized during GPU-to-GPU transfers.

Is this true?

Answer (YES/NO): YES